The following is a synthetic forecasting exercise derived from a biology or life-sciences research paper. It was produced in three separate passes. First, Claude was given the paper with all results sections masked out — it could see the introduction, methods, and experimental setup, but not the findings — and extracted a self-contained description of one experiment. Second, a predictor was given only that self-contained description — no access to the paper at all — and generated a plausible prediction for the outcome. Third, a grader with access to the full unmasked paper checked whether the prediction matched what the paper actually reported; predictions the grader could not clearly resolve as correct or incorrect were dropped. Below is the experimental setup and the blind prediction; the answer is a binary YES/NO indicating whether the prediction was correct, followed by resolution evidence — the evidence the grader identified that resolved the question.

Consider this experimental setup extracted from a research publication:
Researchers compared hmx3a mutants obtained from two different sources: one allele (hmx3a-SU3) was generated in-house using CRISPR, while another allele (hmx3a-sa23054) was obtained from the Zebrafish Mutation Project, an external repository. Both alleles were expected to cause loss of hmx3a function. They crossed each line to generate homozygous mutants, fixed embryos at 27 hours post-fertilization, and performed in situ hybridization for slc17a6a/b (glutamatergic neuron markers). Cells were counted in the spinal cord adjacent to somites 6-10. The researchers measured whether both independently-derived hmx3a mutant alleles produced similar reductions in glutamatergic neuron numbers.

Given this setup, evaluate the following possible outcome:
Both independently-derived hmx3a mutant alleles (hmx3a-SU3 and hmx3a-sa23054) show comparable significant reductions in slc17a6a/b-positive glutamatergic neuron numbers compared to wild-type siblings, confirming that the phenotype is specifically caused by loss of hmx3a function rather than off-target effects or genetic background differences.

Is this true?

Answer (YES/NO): NO